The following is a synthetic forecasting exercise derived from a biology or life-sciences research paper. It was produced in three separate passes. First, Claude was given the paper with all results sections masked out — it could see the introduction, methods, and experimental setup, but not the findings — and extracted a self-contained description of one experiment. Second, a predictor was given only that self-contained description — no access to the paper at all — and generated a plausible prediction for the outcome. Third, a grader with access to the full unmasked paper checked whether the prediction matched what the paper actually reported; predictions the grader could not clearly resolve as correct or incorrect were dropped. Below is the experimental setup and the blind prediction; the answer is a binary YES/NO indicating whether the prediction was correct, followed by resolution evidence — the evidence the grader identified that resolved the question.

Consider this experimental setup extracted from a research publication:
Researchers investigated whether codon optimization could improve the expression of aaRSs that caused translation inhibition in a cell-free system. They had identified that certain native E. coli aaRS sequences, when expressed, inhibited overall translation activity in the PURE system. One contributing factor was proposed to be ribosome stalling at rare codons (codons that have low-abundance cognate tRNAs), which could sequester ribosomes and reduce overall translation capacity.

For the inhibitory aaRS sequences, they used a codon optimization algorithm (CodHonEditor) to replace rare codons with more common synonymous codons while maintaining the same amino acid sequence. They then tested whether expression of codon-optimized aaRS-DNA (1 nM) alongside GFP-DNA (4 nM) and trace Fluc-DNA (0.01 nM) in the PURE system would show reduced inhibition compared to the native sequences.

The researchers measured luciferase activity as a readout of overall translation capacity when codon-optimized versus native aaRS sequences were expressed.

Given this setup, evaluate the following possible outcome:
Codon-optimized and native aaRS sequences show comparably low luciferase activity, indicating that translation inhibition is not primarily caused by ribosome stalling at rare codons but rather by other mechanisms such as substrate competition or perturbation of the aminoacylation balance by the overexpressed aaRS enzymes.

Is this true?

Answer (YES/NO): NO